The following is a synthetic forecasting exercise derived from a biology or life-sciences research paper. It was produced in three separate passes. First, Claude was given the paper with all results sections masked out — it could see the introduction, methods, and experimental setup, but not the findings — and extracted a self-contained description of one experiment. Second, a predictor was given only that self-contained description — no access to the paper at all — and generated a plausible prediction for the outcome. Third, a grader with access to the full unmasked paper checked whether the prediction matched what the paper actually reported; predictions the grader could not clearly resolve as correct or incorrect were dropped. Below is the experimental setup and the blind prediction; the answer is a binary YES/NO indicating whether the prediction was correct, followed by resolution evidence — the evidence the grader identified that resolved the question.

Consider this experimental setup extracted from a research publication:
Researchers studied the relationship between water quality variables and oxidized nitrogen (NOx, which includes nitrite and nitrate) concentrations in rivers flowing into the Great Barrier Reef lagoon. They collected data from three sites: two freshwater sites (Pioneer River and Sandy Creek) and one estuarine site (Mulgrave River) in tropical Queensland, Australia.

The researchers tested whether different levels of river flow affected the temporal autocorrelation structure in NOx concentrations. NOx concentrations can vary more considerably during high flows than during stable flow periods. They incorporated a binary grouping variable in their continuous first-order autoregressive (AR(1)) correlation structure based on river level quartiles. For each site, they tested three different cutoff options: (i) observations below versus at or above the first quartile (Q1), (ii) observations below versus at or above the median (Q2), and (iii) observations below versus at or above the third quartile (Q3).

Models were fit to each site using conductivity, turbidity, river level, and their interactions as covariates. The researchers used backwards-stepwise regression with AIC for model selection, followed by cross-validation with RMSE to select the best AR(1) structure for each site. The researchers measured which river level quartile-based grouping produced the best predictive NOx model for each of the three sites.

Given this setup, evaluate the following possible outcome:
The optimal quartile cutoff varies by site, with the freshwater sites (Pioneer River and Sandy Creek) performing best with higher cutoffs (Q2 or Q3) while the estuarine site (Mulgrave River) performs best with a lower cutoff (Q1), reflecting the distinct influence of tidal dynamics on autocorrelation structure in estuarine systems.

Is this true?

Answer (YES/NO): NO